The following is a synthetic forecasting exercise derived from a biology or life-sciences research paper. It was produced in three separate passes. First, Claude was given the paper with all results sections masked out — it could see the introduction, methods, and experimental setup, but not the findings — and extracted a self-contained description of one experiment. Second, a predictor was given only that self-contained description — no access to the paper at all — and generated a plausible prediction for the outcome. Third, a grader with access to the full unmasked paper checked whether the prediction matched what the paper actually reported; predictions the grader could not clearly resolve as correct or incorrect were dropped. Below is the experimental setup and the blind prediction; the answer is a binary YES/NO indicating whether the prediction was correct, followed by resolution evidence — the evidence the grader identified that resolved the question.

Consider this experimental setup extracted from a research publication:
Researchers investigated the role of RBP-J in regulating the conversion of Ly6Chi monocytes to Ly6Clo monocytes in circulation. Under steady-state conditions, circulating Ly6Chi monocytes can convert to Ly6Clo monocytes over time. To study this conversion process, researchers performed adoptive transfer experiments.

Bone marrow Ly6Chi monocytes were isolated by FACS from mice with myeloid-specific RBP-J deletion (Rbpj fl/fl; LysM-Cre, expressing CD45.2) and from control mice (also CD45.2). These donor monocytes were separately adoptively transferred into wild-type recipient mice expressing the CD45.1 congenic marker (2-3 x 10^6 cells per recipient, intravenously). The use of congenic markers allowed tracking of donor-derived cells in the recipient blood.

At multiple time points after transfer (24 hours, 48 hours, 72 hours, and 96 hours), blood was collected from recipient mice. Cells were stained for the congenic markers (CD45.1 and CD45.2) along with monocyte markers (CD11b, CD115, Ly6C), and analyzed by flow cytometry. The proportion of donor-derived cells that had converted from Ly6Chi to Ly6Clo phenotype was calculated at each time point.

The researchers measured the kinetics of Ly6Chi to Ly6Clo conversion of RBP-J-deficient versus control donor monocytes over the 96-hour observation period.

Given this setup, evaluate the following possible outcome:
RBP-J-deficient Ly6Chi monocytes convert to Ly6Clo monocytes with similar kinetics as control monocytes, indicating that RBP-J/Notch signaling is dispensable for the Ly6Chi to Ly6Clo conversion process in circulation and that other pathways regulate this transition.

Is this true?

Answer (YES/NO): YES